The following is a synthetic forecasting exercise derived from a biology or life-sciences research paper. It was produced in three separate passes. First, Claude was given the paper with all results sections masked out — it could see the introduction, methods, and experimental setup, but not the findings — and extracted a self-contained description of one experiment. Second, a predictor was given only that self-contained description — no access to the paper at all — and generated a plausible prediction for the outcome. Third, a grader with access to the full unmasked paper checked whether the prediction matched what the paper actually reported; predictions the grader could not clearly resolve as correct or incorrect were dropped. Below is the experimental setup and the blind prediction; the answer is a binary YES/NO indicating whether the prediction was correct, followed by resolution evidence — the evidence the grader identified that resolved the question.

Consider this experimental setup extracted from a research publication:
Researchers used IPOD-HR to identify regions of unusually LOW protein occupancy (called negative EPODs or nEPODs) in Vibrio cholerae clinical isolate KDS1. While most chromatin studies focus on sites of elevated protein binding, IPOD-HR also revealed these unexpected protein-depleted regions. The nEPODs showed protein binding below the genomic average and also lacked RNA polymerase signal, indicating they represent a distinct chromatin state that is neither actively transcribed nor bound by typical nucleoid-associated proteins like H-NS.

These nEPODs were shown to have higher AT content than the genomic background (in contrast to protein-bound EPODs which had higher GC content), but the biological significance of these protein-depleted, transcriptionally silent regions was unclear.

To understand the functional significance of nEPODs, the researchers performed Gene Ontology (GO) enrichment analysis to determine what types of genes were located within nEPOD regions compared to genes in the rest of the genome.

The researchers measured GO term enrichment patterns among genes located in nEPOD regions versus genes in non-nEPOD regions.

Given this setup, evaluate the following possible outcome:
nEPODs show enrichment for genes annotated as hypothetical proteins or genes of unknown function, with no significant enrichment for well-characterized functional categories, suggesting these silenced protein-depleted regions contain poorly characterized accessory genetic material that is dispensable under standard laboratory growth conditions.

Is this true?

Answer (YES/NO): NO